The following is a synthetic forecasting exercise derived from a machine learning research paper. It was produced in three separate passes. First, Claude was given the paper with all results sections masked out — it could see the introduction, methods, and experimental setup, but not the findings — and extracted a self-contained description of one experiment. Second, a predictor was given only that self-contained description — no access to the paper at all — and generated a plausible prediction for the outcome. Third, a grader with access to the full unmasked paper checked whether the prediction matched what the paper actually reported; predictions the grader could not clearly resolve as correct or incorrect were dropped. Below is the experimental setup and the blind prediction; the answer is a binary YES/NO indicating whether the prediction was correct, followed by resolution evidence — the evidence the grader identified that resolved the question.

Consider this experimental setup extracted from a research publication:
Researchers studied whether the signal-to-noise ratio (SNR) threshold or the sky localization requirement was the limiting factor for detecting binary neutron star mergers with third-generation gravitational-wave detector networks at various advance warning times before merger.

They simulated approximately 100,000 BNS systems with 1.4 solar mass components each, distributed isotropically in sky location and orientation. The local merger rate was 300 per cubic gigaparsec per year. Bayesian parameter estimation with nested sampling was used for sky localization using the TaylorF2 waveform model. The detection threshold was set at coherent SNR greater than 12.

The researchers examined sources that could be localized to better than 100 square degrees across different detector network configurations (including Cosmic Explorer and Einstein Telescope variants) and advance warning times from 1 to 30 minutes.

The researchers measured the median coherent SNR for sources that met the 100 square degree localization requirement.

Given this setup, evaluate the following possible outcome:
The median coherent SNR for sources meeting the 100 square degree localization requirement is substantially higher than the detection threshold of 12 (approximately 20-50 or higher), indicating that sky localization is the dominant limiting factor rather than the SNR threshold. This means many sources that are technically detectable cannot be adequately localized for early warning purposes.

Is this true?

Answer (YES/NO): YES